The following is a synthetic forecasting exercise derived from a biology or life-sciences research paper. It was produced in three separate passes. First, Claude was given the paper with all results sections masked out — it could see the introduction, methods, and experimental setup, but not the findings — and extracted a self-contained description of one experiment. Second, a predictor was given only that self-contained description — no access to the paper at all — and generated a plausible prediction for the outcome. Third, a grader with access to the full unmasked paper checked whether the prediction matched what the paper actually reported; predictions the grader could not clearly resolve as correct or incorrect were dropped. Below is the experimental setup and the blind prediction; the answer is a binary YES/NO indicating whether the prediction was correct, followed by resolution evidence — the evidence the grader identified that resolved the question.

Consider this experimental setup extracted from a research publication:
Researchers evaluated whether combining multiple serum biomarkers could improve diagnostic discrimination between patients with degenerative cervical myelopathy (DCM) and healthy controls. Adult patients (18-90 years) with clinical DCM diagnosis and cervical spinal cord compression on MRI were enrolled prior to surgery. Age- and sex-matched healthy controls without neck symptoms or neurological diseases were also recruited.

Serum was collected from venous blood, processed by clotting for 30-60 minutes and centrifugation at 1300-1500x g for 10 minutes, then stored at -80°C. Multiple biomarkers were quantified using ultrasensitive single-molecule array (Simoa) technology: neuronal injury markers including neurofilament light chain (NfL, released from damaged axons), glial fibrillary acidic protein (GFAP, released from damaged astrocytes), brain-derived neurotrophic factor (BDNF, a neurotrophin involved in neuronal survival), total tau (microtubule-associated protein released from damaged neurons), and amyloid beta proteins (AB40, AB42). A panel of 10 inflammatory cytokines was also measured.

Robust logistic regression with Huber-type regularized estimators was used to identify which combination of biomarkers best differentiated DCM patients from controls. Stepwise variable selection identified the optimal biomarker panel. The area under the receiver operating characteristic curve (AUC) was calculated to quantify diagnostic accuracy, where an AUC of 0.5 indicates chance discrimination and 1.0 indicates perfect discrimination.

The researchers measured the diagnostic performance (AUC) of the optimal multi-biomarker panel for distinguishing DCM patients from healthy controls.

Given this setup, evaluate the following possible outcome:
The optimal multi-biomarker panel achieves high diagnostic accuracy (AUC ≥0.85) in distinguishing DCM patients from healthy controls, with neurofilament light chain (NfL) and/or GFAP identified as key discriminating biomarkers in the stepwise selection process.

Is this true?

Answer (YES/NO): NO